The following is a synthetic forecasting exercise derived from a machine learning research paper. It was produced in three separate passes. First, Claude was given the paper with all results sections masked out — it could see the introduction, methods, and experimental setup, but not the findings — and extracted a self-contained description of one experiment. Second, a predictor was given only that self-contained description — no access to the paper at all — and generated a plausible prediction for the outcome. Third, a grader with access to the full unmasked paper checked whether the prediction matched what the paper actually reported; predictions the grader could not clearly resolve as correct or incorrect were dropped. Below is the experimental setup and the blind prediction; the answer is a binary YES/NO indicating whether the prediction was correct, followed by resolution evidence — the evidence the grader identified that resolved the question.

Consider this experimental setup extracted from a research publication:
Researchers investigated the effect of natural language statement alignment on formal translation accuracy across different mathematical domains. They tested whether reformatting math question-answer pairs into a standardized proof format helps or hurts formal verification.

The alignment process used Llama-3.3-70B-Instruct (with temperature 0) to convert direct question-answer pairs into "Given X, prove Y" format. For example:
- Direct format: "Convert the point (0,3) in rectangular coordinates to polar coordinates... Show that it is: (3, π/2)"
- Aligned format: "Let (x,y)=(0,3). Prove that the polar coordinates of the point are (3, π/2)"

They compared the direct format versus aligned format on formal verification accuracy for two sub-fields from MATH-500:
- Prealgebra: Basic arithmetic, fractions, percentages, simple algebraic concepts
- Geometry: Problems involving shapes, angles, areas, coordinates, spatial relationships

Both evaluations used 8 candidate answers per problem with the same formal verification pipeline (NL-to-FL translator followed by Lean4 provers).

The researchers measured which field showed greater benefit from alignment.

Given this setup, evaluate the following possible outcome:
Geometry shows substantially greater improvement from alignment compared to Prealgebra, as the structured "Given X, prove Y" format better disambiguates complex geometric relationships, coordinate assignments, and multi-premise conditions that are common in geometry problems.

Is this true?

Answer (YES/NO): YES